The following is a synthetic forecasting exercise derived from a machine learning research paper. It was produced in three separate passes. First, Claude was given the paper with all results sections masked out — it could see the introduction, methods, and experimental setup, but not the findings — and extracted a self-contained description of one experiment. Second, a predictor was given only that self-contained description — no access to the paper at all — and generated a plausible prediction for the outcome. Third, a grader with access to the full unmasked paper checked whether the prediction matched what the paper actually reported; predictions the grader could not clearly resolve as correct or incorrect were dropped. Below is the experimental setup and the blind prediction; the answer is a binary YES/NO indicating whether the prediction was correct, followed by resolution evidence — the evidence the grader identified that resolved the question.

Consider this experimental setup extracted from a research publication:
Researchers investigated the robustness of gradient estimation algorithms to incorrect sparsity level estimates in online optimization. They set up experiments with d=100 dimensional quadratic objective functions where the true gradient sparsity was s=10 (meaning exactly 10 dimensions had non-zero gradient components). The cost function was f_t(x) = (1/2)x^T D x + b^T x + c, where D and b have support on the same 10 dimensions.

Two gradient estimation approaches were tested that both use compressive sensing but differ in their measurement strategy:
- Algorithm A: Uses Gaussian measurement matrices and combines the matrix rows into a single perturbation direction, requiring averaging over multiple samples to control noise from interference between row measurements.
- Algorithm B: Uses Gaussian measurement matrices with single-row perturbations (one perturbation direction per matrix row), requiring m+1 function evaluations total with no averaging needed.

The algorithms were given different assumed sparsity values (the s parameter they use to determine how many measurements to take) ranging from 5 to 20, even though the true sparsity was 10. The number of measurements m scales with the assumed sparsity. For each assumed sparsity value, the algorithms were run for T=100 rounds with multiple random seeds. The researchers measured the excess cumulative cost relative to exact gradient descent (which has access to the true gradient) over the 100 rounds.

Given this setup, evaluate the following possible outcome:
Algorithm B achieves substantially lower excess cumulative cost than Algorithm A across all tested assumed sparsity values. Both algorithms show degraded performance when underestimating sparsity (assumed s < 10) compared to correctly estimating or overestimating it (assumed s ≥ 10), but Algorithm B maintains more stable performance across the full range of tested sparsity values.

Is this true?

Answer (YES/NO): NO